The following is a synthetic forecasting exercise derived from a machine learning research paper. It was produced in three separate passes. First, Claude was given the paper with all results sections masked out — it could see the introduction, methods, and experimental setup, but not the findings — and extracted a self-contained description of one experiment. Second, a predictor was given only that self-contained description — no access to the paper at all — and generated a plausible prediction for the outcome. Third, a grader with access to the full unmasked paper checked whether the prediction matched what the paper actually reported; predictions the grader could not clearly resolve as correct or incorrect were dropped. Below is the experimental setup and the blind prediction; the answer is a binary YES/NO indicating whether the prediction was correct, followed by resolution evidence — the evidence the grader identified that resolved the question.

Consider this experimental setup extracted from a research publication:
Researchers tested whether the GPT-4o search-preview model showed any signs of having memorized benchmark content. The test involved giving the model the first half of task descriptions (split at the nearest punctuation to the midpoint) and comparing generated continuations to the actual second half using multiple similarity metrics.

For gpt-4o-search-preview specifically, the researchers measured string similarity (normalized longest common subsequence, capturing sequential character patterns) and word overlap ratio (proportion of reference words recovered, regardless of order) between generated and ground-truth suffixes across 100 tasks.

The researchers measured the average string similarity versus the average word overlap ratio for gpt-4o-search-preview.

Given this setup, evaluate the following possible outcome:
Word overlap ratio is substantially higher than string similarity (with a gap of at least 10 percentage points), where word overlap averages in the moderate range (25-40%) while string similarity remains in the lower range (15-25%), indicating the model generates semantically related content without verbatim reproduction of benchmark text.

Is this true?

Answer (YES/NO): NO